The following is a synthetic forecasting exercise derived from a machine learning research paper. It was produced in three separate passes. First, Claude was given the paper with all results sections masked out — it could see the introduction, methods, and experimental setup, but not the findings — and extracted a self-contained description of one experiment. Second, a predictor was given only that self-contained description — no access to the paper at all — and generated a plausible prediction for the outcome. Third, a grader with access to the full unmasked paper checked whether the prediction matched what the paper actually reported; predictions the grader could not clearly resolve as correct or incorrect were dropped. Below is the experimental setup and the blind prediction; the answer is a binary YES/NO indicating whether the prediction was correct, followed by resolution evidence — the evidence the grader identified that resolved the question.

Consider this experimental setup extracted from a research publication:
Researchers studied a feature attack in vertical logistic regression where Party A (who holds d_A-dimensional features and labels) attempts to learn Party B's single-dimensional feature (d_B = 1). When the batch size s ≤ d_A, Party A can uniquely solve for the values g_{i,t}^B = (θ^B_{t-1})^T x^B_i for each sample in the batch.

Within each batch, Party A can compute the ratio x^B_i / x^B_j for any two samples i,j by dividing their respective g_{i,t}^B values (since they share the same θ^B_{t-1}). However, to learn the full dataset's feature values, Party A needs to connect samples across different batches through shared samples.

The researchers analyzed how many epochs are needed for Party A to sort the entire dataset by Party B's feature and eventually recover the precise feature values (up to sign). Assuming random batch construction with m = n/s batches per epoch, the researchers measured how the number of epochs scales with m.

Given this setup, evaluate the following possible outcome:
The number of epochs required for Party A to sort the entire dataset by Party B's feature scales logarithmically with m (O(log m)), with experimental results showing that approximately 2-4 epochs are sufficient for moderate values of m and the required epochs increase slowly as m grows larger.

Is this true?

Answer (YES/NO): NO